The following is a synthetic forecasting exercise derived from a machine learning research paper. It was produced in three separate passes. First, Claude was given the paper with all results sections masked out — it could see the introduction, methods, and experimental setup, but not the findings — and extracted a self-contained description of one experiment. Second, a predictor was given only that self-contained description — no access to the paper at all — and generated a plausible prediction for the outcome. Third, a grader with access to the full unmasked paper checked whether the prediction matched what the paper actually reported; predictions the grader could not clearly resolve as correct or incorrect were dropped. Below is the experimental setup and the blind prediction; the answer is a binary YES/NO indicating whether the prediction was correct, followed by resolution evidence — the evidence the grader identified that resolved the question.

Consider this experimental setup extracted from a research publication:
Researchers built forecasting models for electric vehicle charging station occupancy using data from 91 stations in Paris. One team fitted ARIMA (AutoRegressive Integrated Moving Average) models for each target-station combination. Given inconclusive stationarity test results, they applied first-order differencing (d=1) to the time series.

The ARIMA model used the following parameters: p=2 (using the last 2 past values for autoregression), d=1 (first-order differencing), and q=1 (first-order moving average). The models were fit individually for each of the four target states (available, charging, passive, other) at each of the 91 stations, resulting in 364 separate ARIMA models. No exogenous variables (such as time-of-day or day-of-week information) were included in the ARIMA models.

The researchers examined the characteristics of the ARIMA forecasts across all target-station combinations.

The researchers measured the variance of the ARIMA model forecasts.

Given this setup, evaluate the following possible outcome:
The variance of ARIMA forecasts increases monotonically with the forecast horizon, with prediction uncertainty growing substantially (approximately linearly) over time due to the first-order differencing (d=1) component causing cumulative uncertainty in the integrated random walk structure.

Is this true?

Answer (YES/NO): NO